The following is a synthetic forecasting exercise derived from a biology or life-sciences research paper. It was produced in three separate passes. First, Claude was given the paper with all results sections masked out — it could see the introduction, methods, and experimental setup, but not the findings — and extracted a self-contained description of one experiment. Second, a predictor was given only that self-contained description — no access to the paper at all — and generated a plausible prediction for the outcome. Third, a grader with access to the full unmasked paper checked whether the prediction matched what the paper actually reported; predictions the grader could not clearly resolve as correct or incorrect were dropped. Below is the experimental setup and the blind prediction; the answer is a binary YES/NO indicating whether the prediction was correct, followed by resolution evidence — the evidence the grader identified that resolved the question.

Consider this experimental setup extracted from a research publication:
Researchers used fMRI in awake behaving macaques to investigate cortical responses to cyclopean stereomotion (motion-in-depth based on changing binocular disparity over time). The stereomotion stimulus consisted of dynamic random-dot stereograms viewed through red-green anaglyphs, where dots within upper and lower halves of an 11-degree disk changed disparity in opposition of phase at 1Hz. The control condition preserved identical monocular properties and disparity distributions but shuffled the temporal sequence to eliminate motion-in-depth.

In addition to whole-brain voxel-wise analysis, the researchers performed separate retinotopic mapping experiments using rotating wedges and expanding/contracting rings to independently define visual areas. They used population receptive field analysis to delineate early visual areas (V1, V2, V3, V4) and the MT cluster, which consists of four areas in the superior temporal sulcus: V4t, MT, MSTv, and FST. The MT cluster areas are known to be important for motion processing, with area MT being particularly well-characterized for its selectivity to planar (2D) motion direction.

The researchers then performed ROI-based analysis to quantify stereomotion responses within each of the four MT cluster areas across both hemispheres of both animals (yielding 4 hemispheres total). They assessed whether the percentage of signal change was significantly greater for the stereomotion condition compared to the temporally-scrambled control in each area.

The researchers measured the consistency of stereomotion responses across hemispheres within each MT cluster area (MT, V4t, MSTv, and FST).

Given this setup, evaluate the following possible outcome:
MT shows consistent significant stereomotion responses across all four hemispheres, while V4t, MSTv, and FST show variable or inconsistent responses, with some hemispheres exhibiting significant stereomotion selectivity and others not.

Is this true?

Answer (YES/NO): NO